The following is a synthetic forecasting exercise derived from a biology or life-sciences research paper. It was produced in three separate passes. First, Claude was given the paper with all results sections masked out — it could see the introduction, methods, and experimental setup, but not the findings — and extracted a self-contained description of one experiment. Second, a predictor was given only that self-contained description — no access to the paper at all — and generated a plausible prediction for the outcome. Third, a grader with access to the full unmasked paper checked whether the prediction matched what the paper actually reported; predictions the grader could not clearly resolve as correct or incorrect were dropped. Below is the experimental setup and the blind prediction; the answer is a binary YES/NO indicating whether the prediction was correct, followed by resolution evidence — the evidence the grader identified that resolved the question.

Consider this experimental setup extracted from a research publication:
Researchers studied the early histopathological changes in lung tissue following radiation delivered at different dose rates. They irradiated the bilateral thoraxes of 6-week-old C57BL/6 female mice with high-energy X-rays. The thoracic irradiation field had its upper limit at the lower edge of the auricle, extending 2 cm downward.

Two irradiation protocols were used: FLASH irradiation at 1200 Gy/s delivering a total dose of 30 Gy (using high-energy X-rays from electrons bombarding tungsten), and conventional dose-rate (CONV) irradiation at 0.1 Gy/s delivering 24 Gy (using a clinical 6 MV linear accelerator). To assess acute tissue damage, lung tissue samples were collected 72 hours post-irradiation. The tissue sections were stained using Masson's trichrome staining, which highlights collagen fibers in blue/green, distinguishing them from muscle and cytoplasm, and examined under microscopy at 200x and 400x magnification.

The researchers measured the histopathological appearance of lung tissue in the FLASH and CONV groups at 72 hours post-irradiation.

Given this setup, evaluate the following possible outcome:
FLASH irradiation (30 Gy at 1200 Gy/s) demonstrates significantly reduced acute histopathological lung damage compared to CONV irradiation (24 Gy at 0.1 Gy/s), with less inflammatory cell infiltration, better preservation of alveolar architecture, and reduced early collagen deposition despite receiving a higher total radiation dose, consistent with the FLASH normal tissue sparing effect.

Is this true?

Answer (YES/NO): NO